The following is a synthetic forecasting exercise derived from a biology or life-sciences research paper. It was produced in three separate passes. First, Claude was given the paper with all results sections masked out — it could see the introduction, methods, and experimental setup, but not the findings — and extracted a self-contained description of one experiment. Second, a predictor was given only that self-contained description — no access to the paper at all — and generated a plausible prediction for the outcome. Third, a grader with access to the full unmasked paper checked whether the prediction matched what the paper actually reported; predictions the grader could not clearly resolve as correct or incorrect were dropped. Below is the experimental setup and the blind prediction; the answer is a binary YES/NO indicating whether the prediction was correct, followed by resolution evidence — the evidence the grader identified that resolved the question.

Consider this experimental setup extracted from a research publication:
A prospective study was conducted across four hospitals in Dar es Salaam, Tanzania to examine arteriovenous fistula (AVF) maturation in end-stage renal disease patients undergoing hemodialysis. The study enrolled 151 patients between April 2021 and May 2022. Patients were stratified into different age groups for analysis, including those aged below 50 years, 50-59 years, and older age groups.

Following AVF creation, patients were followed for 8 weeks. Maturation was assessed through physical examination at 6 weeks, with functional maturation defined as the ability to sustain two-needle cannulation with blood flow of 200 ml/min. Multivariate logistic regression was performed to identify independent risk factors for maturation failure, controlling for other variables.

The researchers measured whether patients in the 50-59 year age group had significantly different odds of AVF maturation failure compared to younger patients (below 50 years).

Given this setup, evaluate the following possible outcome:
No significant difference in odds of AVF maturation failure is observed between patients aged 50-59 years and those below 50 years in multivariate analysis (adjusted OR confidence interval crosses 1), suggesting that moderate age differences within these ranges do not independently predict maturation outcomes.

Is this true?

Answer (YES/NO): NO